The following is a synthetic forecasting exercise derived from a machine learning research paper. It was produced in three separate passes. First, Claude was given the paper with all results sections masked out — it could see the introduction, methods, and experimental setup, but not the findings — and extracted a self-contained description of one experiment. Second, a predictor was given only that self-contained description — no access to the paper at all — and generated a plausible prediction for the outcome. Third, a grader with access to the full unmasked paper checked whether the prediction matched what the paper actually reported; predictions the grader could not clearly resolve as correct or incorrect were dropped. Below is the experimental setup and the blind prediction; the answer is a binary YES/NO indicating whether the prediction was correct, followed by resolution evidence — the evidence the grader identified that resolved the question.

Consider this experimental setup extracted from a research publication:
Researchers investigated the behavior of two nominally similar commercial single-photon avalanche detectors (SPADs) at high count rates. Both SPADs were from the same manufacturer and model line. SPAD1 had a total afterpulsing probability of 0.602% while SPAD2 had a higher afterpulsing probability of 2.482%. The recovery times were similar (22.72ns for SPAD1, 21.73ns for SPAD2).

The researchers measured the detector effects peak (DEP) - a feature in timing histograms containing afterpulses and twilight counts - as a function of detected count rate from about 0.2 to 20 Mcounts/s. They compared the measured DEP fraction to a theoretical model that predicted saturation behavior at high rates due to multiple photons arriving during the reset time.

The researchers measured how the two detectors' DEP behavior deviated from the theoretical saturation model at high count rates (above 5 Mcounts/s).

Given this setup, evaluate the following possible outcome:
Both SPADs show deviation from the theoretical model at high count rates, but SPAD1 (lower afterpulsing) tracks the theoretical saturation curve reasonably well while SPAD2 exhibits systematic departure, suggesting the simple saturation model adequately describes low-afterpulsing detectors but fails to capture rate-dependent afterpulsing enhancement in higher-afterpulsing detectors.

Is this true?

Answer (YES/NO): NO